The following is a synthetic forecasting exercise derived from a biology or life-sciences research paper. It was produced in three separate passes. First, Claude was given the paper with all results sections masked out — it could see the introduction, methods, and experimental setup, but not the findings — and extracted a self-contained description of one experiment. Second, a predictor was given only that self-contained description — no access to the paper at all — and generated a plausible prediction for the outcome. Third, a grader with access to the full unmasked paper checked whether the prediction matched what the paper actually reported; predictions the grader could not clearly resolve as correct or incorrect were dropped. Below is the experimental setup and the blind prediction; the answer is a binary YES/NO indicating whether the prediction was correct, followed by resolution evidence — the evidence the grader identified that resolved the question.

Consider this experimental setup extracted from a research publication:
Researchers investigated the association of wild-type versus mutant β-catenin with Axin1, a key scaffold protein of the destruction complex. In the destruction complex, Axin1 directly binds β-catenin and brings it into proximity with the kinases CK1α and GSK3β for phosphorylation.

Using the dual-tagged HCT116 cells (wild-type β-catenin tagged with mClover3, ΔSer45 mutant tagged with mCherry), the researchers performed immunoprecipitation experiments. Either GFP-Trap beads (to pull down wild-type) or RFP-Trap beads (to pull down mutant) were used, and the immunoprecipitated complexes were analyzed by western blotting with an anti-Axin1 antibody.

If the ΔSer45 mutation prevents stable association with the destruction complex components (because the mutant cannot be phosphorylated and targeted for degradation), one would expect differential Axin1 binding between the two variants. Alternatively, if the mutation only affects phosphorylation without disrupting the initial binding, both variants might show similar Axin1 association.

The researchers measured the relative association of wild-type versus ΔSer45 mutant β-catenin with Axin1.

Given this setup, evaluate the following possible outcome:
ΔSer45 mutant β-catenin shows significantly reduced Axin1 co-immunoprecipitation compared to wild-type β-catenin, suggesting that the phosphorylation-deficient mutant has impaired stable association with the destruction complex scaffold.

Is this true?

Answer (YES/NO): NO